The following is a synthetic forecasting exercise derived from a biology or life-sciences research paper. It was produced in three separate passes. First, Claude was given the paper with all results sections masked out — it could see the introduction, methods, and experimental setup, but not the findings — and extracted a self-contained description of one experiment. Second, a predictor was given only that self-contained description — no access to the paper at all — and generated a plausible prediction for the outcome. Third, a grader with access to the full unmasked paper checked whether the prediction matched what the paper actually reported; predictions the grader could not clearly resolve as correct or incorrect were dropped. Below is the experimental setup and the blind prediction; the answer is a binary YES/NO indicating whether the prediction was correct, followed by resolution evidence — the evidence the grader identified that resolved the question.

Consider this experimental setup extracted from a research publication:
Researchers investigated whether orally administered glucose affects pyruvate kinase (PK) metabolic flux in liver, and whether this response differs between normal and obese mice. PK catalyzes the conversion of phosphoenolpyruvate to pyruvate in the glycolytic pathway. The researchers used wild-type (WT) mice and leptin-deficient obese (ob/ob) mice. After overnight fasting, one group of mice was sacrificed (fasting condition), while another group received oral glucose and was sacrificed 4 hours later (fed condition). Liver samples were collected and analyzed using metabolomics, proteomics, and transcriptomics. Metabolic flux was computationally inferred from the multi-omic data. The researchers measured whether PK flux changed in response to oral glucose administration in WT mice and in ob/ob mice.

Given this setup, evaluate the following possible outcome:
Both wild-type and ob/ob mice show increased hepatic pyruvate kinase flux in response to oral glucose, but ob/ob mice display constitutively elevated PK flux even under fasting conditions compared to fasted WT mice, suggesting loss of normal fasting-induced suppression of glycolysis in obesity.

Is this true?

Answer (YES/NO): NO